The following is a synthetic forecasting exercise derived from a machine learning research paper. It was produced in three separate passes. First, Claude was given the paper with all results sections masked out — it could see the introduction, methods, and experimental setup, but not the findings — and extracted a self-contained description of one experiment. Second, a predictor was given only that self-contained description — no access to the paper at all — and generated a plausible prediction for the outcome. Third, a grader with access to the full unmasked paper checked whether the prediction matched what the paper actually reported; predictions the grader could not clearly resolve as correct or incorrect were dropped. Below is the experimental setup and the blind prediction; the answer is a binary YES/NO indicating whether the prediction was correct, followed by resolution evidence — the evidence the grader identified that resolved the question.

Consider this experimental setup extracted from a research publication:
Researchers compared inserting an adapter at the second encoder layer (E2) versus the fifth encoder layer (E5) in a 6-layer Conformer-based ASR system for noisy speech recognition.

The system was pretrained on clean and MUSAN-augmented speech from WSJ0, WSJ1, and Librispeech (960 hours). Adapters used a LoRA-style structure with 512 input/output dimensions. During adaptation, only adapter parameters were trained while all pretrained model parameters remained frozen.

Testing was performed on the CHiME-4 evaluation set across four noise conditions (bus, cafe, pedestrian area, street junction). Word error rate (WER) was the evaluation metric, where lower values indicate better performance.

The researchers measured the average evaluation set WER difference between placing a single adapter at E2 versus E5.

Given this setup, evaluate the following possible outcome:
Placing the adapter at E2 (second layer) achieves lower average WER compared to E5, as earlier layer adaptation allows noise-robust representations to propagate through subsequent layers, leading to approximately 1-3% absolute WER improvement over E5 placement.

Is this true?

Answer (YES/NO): YES